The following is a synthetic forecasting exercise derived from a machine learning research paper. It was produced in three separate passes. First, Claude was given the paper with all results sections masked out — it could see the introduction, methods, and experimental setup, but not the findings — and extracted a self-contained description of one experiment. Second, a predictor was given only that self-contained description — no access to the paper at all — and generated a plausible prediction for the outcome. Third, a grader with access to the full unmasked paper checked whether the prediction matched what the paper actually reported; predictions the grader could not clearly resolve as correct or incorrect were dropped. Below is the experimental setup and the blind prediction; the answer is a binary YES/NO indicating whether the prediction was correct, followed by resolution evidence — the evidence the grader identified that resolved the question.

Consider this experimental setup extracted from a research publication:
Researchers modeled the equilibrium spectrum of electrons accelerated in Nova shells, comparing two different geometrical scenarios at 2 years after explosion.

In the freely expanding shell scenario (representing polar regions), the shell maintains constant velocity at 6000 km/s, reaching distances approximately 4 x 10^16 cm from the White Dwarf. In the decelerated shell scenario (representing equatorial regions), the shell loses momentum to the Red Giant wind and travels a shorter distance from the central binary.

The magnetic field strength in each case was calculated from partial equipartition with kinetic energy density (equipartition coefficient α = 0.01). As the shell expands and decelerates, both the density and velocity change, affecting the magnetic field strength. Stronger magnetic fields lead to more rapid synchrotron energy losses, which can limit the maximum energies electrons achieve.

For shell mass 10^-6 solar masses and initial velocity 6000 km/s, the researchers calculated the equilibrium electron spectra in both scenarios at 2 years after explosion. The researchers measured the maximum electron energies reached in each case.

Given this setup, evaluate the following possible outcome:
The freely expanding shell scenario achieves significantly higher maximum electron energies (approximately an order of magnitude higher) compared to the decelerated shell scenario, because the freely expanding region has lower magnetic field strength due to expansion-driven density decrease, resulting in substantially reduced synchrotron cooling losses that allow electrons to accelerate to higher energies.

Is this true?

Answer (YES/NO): YES